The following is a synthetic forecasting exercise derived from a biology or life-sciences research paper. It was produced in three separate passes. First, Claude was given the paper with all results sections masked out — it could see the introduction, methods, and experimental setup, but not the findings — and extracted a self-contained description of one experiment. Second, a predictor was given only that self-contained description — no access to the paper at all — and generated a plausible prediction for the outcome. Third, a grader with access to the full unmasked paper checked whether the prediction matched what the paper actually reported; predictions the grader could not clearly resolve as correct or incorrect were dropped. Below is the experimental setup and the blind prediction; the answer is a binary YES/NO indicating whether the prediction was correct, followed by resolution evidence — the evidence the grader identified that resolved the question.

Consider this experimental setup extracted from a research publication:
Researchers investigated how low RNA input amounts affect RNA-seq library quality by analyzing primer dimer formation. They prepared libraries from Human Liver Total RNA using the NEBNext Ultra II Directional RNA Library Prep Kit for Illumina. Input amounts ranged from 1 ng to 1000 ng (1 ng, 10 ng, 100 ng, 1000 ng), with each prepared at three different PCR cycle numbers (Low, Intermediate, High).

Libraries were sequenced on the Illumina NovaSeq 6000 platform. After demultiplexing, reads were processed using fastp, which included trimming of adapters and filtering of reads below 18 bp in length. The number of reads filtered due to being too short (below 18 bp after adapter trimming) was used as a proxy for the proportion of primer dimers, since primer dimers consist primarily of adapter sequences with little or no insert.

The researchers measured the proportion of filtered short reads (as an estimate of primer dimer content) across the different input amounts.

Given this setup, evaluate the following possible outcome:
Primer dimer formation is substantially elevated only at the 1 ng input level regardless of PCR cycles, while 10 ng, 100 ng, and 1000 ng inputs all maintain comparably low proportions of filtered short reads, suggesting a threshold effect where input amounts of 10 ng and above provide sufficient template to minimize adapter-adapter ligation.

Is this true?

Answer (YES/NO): NO